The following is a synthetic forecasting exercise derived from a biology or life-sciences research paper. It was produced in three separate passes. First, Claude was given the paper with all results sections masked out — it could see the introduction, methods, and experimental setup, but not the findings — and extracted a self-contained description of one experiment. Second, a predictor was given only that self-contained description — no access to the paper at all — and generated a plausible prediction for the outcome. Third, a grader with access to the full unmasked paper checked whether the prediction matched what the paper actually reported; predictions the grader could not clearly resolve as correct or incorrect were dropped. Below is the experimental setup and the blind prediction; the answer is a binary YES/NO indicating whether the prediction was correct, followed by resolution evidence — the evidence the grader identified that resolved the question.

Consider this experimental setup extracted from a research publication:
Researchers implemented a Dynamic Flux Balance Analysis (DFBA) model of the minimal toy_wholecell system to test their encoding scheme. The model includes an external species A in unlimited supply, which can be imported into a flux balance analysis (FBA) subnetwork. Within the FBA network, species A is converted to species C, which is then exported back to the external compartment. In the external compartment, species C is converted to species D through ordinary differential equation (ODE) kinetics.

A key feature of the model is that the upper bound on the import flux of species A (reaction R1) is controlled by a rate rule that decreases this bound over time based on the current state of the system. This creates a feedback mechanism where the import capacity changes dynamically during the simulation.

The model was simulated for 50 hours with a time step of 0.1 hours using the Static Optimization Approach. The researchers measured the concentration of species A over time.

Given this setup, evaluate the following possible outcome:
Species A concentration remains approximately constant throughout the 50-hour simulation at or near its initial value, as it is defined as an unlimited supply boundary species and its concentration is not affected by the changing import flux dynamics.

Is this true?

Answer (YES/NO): NO